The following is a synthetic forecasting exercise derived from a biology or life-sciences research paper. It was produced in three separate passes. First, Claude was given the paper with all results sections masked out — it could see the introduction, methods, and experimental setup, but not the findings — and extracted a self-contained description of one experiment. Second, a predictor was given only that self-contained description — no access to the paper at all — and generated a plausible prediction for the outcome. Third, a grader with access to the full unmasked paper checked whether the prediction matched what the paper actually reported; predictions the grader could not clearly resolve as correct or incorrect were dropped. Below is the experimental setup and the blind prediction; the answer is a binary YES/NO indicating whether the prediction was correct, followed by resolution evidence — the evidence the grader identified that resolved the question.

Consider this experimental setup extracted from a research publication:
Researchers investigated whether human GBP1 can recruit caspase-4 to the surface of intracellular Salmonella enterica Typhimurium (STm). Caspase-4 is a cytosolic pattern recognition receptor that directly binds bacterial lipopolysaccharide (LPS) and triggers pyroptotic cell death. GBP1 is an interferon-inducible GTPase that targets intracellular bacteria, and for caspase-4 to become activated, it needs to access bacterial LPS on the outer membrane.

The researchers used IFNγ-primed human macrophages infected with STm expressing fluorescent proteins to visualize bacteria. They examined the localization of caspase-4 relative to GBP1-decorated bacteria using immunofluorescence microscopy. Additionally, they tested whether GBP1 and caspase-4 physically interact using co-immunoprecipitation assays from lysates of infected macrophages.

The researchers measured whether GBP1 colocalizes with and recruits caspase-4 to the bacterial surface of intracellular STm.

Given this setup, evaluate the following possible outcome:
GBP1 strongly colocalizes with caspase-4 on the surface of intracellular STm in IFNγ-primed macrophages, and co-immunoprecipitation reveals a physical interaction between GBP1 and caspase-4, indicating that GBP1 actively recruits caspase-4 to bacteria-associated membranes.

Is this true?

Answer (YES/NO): YES